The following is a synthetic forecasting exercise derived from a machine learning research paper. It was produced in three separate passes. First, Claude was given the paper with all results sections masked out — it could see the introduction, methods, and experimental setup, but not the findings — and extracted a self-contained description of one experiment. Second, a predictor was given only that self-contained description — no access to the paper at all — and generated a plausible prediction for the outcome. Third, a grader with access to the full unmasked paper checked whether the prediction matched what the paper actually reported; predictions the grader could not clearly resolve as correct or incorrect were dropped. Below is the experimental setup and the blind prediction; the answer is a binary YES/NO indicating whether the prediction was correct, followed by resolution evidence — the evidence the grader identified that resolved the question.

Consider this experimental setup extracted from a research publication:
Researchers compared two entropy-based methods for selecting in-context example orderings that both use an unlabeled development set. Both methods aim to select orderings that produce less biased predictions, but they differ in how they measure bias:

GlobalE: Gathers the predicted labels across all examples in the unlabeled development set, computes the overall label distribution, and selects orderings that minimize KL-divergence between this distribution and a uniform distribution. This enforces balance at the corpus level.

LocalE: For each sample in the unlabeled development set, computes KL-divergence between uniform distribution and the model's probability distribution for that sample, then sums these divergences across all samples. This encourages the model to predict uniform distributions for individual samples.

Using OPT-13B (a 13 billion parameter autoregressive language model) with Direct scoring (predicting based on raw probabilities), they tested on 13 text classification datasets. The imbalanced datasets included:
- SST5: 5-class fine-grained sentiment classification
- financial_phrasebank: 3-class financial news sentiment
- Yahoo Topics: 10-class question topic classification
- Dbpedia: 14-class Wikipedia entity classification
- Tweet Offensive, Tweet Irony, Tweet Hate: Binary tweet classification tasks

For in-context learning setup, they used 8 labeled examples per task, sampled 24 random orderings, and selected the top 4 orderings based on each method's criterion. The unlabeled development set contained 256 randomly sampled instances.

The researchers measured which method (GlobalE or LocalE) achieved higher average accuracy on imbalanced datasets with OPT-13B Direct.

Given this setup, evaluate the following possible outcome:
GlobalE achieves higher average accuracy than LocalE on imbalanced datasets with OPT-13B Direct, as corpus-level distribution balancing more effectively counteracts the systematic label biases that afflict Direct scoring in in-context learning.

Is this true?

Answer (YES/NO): NO